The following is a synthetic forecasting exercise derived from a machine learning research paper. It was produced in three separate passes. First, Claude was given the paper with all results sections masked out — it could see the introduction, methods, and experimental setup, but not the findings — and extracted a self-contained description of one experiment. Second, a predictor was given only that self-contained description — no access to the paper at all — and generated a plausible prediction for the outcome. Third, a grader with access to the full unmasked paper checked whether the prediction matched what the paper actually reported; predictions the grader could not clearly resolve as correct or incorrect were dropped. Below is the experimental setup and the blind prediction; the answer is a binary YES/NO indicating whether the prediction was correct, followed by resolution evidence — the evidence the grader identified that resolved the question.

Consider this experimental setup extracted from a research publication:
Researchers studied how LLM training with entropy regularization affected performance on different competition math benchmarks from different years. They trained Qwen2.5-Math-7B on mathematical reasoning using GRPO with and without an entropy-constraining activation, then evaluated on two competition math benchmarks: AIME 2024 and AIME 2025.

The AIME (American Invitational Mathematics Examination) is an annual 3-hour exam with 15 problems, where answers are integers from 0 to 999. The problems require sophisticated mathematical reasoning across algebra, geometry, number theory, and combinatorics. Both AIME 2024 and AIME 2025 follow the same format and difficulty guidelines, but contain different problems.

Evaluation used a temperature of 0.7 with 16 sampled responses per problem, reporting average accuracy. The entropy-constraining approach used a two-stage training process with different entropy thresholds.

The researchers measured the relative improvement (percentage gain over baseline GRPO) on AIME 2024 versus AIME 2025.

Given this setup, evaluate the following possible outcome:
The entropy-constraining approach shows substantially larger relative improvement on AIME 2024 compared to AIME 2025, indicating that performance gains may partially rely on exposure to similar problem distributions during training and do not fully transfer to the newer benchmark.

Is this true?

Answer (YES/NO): NO